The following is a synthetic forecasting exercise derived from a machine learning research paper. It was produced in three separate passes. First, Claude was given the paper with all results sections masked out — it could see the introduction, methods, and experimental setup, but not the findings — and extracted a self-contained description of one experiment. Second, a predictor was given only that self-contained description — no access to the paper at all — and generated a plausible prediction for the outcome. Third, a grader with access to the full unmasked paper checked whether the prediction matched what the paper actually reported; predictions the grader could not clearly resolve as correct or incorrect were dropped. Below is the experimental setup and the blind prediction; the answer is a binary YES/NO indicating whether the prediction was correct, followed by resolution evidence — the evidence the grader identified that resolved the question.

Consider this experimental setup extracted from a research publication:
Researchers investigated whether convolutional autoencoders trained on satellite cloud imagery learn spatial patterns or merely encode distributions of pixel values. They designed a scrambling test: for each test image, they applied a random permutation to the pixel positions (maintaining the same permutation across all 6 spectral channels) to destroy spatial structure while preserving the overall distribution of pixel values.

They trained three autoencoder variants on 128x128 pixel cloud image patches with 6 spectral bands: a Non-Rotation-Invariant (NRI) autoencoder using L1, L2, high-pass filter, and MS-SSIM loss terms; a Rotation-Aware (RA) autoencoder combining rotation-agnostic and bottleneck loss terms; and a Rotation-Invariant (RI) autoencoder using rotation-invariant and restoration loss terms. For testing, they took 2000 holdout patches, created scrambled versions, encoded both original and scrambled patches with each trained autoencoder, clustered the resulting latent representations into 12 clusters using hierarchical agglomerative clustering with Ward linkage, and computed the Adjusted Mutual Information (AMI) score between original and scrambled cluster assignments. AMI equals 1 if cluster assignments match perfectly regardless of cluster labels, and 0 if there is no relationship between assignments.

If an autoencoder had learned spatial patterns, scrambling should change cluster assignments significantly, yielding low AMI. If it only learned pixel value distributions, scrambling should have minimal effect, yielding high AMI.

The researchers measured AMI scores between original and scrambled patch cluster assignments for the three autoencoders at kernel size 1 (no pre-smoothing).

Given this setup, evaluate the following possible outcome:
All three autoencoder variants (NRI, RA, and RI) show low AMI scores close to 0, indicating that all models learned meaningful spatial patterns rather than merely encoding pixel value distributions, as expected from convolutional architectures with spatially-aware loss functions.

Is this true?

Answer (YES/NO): NO